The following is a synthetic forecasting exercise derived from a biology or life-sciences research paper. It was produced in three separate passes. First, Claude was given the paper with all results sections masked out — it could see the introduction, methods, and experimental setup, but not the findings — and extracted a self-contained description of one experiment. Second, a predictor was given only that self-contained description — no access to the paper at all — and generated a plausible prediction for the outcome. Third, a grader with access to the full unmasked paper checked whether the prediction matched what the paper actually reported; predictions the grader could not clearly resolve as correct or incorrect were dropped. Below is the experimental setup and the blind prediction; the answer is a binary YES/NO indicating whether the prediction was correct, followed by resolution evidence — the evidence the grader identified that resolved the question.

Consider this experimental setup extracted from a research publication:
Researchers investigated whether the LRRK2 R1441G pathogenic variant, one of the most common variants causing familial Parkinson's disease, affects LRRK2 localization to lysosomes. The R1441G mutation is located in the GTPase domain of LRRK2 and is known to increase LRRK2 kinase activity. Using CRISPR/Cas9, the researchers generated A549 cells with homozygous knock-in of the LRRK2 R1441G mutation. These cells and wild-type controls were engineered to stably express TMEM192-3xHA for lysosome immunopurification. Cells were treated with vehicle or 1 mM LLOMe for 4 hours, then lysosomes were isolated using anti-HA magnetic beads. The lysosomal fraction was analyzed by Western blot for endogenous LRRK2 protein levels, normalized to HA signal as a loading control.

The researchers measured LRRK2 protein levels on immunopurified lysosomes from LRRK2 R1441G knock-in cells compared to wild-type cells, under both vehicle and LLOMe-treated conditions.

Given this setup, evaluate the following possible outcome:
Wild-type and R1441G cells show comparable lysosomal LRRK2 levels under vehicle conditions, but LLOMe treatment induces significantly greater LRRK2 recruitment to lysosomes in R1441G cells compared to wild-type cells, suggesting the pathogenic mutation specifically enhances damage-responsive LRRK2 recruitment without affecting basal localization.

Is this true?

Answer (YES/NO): NO